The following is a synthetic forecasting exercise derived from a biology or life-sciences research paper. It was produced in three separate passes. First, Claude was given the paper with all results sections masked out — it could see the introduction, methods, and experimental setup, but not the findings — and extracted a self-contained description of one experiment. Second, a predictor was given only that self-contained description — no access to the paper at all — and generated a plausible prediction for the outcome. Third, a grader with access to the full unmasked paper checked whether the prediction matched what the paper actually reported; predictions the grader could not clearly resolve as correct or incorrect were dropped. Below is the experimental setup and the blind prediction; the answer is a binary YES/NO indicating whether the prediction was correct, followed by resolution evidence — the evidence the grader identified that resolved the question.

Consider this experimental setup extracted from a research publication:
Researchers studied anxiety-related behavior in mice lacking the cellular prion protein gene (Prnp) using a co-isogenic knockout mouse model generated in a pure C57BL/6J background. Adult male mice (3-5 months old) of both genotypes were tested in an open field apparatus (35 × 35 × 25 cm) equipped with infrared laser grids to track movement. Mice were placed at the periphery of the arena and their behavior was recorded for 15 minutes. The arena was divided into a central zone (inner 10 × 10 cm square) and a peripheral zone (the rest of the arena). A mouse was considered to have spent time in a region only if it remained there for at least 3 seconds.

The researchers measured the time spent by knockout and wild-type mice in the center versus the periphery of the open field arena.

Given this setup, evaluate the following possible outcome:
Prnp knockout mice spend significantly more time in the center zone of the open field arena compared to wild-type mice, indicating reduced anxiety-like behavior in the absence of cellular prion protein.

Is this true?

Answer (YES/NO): NO